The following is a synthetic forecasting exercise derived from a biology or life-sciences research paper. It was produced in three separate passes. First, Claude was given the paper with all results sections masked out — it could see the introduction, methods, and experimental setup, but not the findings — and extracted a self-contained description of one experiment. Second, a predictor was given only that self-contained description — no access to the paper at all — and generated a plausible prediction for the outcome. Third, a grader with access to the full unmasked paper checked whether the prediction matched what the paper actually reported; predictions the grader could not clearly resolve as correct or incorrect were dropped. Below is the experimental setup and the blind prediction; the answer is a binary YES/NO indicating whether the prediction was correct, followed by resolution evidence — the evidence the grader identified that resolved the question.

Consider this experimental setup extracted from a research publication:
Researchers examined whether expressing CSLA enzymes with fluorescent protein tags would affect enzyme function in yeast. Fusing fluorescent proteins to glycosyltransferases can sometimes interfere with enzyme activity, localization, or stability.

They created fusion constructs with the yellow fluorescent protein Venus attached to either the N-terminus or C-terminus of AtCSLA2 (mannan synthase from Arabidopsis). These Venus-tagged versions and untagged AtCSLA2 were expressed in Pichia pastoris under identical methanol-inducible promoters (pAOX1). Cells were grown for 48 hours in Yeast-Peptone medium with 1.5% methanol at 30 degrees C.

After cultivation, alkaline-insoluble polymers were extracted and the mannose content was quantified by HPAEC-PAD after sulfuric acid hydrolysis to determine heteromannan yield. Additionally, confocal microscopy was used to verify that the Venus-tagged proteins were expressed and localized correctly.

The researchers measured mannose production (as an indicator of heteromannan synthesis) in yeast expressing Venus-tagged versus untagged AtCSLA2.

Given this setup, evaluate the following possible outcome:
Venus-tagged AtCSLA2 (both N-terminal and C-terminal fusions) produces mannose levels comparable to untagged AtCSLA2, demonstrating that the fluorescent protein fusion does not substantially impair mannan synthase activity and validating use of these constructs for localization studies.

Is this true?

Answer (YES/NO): NO